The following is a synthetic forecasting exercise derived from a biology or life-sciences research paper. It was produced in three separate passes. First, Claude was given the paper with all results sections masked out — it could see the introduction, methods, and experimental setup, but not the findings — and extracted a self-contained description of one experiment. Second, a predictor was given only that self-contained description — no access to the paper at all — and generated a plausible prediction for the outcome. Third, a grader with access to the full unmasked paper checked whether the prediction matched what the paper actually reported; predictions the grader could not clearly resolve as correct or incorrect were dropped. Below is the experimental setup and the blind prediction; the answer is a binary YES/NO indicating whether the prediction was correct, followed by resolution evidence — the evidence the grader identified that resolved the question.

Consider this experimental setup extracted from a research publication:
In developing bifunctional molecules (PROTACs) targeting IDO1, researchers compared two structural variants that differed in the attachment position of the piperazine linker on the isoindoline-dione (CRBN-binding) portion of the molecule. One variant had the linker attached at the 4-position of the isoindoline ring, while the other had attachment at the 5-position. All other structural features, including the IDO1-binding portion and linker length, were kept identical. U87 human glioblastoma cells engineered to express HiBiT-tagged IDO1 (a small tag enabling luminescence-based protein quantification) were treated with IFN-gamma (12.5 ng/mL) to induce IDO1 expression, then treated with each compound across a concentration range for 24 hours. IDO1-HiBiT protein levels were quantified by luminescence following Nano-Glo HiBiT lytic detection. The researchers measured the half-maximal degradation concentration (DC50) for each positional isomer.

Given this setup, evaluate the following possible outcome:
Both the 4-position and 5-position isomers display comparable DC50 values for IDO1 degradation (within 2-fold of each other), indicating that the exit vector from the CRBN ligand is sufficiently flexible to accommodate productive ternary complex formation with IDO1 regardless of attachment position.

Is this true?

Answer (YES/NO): NO